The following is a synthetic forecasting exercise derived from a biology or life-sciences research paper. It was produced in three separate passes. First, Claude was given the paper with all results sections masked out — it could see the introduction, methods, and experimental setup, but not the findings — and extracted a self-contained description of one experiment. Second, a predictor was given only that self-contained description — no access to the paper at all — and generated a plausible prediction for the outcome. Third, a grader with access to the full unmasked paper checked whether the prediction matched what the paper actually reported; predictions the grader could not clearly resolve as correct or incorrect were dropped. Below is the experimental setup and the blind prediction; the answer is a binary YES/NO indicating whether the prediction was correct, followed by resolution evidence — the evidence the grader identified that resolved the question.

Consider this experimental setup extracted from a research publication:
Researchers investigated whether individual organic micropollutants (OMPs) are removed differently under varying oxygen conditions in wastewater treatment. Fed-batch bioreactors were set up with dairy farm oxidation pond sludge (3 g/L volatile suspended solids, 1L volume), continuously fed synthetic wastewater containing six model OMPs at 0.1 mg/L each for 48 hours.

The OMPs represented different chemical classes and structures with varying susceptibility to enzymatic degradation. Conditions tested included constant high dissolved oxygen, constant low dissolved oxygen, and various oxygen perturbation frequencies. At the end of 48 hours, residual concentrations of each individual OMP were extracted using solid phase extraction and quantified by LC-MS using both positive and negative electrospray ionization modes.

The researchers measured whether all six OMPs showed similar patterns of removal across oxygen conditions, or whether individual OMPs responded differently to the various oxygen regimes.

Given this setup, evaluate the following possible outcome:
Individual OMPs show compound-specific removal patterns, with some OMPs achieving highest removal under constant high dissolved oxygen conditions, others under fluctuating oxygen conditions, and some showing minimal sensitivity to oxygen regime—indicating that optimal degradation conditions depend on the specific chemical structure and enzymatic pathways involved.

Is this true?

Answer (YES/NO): NO